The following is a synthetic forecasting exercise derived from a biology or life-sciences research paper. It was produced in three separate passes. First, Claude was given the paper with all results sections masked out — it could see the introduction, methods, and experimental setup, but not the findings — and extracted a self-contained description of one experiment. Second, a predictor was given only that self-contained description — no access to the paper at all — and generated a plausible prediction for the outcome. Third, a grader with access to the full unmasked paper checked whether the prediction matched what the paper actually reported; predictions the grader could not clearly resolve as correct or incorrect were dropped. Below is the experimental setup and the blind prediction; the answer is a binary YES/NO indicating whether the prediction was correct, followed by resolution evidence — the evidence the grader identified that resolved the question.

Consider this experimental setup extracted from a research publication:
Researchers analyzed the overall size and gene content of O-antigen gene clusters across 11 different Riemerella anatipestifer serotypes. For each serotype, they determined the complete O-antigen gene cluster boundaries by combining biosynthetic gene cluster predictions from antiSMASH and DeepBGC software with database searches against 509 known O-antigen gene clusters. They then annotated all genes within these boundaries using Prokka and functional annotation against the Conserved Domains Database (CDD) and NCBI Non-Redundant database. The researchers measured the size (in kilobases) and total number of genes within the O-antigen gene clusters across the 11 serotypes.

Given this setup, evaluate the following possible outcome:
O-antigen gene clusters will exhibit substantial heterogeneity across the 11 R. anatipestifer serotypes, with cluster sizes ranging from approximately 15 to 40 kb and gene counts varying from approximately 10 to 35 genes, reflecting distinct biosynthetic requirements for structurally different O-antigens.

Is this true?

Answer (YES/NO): NO